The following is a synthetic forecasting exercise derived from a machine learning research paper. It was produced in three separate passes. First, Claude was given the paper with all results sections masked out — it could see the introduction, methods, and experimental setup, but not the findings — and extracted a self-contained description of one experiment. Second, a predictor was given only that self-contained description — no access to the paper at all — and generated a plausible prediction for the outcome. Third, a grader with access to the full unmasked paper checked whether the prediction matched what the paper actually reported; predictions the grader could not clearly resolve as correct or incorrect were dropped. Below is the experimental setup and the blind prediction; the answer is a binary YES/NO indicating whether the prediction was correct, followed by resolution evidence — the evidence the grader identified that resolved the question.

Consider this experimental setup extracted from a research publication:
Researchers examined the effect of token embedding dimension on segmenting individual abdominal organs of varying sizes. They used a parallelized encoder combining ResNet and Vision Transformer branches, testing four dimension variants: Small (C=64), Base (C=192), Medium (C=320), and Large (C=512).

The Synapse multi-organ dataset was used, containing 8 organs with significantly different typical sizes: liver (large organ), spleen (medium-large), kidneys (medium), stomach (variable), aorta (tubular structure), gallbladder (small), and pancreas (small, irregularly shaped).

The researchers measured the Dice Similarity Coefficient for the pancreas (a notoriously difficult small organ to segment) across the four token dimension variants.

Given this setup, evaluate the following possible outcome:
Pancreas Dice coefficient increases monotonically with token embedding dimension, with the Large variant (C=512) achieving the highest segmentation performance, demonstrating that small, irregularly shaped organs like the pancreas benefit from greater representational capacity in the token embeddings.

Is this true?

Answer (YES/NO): NO